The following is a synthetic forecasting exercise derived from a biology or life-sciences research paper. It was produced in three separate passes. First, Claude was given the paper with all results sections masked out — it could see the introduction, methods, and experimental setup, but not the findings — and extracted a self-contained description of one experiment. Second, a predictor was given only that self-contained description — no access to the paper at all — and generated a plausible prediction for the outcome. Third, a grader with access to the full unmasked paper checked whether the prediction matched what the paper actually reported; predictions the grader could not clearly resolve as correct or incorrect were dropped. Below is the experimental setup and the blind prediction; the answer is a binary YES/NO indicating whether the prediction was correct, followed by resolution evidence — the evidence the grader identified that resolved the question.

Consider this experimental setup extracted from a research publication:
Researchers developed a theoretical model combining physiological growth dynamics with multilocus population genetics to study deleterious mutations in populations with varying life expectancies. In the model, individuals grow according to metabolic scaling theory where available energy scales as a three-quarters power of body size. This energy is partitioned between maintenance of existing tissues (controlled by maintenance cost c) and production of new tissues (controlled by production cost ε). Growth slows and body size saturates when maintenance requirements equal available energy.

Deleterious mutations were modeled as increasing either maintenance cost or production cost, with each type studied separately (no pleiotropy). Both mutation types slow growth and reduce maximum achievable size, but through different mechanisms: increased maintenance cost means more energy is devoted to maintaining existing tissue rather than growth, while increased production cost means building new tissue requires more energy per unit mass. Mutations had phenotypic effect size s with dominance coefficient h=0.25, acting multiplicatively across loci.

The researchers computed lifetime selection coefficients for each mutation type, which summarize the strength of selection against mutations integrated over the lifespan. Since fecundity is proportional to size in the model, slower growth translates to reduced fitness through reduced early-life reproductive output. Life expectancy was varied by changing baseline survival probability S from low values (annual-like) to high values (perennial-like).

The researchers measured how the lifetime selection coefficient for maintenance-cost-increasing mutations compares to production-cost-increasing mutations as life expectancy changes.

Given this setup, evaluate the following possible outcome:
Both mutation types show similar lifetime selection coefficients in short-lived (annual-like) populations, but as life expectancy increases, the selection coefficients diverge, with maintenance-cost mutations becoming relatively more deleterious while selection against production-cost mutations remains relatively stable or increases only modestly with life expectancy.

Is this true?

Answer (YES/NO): NO